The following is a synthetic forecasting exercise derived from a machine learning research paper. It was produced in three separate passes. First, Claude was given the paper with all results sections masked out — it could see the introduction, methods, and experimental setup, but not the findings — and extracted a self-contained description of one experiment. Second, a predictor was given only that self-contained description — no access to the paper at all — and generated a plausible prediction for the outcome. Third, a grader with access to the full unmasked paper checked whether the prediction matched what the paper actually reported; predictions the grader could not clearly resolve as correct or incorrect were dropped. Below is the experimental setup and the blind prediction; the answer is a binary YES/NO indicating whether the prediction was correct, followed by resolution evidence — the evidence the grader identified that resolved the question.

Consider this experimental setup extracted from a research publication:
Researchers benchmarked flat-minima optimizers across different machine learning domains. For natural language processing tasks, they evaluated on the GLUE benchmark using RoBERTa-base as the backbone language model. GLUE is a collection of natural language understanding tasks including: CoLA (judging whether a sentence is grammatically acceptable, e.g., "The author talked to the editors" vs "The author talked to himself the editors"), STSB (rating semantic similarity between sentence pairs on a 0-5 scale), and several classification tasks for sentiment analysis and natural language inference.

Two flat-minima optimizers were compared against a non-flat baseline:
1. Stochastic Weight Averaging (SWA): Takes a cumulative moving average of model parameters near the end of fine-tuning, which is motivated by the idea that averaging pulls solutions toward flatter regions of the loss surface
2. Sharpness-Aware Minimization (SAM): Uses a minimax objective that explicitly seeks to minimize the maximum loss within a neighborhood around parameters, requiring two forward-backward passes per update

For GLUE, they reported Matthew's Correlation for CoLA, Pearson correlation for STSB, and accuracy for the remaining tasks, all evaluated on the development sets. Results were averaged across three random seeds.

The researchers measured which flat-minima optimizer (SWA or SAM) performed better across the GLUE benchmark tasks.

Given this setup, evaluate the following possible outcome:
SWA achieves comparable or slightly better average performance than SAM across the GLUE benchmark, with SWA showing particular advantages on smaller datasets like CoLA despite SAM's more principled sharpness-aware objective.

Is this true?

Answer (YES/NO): NO